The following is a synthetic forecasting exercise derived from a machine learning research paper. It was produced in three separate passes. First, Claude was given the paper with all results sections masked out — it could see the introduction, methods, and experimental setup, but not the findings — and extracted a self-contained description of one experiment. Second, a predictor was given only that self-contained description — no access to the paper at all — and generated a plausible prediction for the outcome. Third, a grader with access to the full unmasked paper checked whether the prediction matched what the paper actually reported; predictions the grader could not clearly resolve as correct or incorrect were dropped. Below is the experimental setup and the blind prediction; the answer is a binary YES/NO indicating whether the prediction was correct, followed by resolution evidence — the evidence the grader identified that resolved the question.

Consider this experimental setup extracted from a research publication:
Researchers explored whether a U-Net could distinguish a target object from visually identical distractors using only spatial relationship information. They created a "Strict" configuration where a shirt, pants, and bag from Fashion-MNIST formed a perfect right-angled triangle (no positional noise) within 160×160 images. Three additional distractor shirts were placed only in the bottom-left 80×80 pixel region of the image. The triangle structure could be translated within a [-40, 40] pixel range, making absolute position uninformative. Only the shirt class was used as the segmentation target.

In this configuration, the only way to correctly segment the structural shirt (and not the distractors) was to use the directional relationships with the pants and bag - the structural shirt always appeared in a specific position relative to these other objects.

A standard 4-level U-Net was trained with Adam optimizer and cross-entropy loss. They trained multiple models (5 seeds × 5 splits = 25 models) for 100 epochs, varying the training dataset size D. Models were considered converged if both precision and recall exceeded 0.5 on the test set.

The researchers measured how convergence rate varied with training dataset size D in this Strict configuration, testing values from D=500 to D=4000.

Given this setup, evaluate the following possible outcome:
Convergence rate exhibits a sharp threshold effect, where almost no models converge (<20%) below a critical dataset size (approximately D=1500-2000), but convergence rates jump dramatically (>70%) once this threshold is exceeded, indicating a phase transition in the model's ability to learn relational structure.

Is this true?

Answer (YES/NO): NO